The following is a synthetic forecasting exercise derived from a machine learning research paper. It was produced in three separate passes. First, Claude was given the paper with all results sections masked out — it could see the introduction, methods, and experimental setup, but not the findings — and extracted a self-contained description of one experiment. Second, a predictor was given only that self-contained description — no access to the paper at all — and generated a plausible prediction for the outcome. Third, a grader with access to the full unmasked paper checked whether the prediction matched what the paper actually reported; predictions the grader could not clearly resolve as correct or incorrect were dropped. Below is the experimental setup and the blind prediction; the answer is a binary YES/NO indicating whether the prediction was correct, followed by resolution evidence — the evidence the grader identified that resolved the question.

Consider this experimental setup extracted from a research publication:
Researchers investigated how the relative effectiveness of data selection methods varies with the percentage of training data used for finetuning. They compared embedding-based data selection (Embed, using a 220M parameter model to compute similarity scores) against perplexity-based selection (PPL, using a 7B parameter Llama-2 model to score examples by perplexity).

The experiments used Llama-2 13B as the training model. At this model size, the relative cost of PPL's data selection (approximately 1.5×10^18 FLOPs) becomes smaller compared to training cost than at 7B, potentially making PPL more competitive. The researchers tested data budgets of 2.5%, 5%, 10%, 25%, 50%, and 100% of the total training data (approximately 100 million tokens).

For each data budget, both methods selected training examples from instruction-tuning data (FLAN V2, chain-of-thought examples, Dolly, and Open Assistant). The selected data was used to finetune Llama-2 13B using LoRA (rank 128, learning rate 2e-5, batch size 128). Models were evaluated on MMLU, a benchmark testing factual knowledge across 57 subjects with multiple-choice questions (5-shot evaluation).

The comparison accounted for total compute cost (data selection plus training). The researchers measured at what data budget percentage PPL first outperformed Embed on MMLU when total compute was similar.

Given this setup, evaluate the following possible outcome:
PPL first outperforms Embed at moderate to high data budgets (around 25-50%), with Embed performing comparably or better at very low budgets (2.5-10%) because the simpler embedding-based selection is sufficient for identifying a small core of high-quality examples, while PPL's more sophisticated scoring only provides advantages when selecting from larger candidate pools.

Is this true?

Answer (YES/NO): NO